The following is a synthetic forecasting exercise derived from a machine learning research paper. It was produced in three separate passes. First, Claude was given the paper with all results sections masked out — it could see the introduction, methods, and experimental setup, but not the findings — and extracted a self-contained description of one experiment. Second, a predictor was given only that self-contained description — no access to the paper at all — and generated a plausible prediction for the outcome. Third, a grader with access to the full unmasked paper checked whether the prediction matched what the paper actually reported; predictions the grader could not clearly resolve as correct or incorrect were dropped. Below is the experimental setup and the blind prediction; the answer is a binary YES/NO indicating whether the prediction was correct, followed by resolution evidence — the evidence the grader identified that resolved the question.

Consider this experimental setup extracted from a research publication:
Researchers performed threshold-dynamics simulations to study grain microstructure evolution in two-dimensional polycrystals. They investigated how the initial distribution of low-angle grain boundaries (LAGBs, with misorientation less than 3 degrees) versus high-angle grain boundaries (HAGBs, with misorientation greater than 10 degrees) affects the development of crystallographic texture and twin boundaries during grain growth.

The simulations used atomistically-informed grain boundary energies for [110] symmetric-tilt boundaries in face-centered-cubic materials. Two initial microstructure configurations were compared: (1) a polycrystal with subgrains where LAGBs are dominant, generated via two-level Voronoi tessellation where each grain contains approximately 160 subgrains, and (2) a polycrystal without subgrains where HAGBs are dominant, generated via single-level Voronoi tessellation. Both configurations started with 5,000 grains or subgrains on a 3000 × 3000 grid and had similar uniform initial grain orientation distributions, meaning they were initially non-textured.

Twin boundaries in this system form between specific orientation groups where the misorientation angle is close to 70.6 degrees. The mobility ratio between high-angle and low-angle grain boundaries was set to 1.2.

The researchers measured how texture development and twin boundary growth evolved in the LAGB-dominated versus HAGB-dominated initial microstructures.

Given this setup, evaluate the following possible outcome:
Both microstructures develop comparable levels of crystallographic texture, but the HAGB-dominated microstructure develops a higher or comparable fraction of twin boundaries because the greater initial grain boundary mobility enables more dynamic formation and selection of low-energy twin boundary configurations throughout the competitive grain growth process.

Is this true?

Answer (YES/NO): NO